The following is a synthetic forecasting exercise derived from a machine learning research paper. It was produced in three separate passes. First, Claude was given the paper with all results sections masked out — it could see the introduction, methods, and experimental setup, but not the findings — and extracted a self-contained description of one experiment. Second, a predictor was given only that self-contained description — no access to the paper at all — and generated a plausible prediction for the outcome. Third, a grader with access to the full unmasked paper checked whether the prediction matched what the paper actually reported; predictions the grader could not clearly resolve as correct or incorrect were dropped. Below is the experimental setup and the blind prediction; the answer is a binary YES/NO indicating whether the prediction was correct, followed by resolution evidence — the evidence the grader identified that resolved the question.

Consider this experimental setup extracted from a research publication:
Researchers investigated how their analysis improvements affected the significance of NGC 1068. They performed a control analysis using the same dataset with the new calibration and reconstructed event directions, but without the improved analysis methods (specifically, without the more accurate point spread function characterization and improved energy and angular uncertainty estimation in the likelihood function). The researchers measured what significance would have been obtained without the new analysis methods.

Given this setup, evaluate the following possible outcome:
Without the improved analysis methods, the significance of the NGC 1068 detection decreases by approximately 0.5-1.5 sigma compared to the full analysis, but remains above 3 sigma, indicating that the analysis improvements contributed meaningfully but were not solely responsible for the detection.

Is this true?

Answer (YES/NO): YES